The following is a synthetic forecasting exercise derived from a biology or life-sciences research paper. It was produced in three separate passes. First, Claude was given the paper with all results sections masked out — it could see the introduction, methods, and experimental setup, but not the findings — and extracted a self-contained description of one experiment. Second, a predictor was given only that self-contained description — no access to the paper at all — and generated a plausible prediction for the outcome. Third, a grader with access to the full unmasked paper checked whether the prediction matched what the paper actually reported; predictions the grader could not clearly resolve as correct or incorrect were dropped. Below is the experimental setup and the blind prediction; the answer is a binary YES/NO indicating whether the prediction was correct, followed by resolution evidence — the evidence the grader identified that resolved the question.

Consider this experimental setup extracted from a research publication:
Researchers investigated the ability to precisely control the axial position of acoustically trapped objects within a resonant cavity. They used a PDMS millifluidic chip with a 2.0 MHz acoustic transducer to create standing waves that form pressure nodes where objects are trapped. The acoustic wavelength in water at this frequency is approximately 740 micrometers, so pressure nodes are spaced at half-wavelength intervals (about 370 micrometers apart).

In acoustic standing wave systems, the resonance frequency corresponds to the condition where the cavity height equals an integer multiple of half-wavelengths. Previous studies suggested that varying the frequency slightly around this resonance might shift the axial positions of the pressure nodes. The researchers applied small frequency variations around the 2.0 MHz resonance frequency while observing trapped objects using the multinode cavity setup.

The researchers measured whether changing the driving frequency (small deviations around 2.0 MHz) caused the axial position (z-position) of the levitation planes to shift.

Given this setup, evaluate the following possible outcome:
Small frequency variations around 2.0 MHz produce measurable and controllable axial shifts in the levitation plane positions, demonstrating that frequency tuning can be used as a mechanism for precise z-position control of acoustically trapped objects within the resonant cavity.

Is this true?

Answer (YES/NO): YES